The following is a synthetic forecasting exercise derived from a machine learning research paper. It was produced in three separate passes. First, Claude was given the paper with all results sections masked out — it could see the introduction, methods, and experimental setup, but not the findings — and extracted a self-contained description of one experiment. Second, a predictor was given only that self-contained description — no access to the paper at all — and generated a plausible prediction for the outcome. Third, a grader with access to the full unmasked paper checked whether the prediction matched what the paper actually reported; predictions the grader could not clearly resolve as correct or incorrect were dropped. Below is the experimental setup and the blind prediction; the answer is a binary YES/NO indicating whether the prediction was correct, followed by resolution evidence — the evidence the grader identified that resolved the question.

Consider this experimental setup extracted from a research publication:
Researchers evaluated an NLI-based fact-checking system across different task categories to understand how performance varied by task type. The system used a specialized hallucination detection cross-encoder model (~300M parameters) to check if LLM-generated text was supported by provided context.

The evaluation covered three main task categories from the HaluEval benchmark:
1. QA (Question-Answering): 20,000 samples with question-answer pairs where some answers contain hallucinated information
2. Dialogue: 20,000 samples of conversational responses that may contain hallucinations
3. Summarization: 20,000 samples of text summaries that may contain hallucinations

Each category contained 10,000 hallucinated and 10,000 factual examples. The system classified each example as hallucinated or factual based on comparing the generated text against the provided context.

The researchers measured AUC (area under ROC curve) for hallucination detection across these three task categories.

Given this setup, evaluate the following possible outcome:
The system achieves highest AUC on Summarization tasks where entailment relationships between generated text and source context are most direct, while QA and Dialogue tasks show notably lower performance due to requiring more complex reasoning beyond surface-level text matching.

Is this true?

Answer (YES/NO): NO